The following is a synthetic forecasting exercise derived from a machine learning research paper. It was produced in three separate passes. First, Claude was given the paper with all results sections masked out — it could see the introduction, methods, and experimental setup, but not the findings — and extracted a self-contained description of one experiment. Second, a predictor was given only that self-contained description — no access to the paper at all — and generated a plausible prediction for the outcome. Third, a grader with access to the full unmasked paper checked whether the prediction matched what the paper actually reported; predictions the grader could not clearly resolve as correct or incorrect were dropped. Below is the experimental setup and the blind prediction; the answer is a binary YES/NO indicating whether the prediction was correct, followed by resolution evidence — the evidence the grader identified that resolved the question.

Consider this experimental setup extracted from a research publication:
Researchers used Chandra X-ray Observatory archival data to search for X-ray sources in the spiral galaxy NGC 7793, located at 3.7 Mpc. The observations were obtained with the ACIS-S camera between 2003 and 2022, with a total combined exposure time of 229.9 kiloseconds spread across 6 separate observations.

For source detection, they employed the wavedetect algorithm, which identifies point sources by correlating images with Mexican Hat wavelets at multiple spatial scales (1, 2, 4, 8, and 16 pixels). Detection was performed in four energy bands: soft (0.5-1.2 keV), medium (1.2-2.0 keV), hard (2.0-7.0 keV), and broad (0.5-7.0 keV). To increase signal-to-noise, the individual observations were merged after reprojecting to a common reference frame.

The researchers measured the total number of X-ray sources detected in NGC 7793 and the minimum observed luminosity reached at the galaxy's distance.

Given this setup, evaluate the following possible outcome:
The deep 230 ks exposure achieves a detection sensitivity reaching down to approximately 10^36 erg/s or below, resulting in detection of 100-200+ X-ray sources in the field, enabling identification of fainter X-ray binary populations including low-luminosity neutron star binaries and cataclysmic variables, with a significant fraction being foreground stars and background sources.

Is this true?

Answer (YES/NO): NO